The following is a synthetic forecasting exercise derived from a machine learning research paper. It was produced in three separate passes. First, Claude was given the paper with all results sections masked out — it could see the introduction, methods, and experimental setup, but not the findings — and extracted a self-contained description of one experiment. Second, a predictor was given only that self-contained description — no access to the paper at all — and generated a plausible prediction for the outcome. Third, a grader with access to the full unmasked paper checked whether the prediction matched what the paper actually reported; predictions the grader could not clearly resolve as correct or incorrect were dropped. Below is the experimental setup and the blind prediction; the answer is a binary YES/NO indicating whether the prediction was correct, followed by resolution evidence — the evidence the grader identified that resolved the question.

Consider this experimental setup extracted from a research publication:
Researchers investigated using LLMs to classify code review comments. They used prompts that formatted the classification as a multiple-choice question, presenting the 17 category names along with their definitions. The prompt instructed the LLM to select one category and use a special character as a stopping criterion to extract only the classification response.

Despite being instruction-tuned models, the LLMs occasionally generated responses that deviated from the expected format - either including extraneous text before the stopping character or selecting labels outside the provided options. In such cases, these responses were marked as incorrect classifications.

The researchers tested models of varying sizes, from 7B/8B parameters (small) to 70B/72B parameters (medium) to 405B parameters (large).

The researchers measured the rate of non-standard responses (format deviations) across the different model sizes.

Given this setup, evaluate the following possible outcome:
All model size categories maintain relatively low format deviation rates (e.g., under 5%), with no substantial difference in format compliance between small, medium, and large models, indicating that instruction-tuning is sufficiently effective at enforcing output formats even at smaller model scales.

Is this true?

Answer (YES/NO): NO